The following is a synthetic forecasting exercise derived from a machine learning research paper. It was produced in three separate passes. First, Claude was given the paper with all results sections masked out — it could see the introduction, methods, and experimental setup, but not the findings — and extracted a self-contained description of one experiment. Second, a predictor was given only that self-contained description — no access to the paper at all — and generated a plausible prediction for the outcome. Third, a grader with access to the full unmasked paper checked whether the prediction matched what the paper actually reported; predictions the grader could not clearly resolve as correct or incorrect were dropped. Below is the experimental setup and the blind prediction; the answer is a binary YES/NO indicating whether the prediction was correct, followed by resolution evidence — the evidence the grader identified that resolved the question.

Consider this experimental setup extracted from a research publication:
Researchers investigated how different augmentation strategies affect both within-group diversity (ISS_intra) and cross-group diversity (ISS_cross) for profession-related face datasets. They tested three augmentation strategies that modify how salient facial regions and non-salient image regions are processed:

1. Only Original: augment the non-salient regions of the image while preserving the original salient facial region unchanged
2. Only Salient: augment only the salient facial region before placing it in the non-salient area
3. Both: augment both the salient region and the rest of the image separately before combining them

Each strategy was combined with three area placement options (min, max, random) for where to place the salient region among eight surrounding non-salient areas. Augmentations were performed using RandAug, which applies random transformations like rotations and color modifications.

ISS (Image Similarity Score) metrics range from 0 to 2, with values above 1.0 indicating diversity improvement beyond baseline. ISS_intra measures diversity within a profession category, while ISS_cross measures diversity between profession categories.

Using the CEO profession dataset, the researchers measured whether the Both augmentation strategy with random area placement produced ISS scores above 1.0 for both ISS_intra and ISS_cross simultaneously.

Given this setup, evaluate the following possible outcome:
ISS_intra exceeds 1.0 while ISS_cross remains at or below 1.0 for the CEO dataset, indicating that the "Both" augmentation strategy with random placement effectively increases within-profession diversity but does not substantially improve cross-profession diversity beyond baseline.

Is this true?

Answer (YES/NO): NO